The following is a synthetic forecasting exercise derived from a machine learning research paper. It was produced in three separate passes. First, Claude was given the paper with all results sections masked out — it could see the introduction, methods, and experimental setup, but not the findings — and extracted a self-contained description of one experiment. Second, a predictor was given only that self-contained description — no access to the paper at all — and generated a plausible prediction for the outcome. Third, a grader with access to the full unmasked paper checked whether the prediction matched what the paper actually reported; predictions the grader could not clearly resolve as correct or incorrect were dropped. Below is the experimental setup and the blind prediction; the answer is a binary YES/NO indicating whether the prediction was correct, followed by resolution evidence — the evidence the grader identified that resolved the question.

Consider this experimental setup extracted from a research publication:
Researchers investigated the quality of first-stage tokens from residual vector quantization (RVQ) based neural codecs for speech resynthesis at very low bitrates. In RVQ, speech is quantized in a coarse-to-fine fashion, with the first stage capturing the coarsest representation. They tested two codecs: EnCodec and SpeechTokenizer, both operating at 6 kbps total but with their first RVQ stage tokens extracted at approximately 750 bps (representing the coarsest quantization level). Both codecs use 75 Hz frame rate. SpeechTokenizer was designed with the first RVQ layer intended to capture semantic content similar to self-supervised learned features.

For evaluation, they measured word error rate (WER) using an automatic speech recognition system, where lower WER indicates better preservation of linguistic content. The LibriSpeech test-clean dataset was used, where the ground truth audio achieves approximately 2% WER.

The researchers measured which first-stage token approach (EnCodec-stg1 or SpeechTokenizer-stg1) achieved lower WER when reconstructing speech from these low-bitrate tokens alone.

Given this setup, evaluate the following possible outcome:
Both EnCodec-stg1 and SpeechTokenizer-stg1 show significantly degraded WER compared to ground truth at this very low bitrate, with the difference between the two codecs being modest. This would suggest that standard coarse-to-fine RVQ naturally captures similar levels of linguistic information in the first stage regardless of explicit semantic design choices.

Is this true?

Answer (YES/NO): NO